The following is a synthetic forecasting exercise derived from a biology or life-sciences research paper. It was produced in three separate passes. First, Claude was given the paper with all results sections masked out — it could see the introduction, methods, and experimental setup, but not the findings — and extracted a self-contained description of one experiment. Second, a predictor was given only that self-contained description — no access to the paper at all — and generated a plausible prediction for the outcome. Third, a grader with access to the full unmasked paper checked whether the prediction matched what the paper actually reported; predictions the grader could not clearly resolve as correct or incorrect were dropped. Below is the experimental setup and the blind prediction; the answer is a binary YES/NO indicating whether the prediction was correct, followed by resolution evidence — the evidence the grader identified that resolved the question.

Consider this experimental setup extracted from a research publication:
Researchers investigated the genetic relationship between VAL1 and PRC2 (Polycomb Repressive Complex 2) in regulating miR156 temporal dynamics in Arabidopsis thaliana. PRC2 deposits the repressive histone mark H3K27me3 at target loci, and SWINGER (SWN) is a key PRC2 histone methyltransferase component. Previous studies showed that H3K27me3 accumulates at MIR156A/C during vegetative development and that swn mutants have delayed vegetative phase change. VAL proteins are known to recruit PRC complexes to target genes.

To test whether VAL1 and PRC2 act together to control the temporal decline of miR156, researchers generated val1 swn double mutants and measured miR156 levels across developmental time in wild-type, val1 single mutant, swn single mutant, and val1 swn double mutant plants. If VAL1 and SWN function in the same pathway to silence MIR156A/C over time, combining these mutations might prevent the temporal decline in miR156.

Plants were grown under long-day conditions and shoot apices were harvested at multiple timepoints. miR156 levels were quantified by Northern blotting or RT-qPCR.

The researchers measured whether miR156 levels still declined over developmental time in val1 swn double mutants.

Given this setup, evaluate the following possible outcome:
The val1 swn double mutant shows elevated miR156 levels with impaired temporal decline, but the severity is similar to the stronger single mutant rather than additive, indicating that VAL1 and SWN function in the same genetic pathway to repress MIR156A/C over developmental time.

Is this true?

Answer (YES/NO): NO